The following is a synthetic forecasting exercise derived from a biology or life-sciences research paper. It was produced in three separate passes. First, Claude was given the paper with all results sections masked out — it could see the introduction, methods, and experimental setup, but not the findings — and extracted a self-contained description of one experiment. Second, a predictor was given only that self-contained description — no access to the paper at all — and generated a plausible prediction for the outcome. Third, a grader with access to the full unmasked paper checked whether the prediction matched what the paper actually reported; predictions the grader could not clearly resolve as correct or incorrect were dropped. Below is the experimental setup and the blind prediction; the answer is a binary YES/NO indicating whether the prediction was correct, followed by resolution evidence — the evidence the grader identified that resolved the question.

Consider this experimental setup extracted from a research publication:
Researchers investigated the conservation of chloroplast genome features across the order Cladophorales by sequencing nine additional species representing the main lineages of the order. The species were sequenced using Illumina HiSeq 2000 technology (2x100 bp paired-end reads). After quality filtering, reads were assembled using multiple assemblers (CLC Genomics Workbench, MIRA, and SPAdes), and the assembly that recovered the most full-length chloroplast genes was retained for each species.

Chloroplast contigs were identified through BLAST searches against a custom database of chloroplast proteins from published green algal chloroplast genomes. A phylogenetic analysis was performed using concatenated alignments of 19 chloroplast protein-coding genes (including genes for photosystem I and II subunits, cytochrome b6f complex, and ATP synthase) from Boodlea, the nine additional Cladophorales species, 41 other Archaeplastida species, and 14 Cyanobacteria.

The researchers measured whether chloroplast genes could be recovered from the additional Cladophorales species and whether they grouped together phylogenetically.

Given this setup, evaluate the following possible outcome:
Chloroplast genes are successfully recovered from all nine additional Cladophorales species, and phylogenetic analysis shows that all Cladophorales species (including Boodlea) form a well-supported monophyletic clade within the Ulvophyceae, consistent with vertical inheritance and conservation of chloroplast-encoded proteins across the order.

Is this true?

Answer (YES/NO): NO